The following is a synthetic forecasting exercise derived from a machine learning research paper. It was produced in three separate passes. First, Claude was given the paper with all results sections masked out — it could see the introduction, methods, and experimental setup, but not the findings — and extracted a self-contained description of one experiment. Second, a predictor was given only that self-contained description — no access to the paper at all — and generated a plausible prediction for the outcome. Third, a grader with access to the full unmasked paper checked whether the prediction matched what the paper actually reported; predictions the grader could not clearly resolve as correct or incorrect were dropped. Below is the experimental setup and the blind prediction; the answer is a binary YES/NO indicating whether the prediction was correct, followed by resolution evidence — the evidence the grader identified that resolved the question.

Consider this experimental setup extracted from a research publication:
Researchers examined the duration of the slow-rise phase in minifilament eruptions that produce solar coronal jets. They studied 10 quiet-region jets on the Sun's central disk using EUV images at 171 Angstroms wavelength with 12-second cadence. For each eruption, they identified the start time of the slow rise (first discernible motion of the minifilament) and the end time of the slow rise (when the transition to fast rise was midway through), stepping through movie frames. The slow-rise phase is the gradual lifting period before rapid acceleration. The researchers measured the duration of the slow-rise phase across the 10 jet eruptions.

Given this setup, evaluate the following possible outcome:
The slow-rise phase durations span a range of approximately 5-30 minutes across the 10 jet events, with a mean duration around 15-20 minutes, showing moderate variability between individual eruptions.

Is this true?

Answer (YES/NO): YES